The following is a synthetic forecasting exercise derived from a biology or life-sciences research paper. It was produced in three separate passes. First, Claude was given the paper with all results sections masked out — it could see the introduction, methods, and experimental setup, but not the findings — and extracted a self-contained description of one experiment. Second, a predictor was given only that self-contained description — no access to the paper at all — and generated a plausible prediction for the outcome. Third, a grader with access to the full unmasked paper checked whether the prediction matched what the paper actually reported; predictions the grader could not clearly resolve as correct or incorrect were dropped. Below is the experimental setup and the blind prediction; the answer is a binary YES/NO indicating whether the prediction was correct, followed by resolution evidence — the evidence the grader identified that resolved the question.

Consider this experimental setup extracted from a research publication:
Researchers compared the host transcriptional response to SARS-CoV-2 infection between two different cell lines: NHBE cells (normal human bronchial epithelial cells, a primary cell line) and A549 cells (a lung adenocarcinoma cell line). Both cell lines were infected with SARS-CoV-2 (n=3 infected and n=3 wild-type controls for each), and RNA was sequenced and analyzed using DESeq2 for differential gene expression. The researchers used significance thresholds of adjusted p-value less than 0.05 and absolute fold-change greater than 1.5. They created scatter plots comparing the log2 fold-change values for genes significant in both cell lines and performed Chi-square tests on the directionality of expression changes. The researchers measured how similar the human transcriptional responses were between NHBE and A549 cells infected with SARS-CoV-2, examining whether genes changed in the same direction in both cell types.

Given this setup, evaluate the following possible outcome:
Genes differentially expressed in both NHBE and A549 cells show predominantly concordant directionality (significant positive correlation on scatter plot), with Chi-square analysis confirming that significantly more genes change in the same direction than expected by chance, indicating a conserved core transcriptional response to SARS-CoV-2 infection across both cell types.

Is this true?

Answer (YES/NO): YES